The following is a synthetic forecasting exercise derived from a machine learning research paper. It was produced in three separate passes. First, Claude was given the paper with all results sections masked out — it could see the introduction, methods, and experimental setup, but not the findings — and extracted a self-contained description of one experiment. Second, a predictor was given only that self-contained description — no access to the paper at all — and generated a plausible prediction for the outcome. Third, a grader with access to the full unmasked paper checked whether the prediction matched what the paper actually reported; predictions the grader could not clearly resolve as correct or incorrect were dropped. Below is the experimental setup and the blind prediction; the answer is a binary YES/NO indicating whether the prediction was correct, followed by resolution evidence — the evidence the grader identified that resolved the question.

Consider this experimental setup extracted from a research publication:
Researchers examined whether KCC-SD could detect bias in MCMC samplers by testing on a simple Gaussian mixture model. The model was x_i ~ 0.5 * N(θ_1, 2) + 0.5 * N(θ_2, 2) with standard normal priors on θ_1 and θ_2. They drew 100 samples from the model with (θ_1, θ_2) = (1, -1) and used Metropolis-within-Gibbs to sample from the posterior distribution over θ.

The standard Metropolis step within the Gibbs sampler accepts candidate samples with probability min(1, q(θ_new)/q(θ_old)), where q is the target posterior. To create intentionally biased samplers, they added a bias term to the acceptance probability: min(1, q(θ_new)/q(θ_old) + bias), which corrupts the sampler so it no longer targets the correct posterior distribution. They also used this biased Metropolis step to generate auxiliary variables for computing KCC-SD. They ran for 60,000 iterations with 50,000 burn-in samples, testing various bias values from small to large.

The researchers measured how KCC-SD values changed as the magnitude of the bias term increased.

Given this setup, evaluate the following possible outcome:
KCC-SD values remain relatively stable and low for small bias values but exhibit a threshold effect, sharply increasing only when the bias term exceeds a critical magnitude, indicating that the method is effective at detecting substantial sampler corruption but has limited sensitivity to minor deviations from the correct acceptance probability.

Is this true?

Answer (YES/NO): NO